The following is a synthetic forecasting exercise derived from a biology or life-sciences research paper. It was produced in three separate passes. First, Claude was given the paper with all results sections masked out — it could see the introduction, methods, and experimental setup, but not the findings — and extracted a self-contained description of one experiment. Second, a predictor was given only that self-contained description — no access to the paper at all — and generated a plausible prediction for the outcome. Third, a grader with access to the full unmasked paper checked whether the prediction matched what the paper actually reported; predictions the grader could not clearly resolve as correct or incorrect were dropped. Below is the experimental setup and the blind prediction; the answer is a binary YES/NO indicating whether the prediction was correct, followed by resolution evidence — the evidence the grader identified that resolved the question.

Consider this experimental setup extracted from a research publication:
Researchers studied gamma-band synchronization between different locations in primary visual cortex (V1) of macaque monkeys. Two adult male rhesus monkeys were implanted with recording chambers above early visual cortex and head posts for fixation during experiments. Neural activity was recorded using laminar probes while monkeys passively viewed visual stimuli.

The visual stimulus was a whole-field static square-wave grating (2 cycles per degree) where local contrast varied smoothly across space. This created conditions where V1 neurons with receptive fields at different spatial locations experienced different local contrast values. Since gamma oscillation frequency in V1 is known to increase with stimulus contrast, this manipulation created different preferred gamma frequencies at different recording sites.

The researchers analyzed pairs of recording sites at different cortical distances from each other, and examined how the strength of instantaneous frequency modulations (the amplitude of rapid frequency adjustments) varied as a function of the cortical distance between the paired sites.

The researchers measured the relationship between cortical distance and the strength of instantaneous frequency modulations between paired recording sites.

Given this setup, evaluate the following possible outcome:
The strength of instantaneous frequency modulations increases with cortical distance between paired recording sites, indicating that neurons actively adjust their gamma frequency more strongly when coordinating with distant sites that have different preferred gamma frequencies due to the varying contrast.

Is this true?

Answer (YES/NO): NO